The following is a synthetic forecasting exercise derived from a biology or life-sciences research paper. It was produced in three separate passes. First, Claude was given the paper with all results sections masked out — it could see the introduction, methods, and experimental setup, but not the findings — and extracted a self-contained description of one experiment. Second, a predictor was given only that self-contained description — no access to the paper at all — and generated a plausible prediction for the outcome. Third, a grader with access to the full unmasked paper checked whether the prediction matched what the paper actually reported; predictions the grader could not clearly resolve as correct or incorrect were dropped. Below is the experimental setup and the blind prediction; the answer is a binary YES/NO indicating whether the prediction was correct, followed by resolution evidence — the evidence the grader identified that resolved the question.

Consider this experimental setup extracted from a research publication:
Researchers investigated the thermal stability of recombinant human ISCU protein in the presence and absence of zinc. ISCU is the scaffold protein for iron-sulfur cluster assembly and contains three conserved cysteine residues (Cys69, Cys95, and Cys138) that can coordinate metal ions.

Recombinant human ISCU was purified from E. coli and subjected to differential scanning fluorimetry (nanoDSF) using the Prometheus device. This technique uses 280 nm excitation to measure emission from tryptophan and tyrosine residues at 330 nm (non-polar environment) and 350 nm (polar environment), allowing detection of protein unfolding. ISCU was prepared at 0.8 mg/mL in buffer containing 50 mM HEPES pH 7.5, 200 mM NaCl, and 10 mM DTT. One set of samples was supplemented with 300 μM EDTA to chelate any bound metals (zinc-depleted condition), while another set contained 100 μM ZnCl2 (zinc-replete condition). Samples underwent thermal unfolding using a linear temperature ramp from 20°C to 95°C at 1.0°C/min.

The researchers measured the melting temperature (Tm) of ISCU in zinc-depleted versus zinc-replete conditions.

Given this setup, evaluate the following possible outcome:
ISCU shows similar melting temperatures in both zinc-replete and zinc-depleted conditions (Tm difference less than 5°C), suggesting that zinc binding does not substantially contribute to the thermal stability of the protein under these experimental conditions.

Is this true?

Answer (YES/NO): NO